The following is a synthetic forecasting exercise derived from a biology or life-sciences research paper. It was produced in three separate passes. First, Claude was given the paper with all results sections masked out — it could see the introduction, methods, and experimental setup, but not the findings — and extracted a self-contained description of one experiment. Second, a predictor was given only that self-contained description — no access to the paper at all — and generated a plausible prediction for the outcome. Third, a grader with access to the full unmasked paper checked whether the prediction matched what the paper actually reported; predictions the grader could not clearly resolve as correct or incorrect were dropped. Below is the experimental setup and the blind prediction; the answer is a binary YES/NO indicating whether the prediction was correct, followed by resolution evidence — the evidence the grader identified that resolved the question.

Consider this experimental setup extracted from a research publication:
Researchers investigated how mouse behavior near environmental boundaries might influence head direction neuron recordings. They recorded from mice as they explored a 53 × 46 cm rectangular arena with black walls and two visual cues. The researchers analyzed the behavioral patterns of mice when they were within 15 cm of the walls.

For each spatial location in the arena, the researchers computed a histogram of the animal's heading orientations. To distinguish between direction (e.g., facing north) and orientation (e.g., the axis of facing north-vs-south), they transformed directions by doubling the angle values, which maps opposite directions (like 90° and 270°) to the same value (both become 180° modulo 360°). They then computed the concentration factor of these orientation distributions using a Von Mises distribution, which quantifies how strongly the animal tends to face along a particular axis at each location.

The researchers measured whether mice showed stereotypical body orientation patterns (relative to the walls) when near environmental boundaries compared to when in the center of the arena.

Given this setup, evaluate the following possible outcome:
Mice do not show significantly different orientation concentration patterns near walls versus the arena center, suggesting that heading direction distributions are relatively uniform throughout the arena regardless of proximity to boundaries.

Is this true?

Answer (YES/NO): NO